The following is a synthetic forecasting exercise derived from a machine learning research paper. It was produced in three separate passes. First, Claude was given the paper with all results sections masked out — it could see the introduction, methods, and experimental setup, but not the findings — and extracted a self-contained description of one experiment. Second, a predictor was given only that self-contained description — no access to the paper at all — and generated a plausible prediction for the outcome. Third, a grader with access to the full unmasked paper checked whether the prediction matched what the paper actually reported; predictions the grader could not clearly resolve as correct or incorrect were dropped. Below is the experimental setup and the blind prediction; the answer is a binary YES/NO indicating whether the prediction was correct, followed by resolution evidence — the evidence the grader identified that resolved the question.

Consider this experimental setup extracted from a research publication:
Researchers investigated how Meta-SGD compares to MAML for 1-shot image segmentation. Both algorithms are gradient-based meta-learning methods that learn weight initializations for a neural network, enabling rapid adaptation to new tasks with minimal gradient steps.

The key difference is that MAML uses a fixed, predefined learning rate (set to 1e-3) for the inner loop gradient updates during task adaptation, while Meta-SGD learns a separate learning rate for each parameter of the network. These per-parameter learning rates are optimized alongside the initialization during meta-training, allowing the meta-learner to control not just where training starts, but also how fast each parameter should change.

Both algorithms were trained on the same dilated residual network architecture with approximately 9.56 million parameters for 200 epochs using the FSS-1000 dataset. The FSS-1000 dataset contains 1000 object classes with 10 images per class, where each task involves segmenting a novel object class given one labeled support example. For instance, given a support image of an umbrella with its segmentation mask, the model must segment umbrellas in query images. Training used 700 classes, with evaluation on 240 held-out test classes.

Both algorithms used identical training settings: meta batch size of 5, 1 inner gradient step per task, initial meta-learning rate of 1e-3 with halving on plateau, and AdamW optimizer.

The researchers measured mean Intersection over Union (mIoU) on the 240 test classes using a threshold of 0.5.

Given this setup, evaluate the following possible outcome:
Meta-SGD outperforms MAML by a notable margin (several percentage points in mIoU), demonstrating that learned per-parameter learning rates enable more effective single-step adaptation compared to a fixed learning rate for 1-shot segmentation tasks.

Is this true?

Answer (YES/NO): NO